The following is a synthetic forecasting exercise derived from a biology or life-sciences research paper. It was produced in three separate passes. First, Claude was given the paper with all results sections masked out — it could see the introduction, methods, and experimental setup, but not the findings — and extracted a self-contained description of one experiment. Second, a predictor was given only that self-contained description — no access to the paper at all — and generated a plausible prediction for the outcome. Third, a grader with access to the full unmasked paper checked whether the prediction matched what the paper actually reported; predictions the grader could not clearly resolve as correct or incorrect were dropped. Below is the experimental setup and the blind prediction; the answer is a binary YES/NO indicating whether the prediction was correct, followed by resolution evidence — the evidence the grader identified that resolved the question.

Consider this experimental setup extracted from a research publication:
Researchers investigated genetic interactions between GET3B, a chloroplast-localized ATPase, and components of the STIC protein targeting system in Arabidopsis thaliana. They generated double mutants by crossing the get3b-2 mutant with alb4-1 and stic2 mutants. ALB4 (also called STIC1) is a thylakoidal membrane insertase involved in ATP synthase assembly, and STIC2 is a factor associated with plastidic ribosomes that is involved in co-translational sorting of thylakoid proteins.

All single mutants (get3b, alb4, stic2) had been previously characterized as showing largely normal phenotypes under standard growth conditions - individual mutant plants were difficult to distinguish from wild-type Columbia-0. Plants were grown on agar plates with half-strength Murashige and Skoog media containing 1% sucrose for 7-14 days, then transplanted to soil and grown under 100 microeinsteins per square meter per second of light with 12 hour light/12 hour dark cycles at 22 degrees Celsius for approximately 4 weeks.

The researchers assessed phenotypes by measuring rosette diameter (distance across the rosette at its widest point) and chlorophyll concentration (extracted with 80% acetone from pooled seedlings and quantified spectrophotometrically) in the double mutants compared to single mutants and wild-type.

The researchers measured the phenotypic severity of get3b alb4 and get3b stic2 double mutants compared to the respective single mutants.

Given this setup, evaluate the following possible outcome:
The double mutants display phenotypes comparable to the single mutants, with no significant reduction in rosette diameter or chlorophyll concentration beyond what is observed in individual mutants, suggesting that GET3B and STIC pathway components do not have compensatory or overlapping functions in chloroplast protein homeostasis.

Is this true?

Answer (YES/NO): NO